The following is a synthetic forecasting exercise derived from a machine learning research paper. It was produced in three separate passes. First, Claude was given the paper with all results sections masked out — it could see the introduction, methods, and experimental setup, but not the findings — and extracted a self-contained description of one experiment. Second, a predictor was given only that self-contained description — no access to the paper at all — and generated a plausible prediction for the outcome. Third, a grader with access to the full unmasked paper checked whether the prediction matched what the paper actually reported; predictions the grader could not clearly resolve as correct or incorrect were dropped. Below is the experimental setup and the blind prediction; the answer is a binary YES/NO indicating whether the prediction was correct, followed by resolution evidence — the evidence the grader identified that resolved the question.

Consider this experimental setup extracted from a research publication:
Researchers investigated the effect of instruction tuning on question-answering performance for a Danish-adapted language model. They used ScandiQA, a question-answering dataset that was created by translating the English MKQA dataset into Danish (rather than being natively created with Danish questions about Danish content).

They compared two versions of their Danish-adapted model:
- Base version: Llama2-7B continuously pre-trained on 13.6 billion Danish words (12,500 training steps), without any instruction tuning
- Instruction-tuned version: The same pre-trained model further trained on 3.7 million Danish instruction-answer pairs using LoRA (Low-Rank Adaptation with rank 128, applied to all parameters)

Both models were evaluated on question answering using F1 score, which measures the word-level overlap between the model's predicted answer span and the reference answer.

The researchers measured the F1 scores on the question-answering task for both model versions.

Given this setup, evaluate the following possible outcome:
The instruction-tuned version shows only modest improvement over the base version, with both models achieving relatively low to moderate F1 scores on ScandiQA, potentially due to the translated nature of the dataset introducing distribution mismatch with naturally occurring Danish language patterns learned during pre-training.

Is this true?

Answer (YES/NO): NO